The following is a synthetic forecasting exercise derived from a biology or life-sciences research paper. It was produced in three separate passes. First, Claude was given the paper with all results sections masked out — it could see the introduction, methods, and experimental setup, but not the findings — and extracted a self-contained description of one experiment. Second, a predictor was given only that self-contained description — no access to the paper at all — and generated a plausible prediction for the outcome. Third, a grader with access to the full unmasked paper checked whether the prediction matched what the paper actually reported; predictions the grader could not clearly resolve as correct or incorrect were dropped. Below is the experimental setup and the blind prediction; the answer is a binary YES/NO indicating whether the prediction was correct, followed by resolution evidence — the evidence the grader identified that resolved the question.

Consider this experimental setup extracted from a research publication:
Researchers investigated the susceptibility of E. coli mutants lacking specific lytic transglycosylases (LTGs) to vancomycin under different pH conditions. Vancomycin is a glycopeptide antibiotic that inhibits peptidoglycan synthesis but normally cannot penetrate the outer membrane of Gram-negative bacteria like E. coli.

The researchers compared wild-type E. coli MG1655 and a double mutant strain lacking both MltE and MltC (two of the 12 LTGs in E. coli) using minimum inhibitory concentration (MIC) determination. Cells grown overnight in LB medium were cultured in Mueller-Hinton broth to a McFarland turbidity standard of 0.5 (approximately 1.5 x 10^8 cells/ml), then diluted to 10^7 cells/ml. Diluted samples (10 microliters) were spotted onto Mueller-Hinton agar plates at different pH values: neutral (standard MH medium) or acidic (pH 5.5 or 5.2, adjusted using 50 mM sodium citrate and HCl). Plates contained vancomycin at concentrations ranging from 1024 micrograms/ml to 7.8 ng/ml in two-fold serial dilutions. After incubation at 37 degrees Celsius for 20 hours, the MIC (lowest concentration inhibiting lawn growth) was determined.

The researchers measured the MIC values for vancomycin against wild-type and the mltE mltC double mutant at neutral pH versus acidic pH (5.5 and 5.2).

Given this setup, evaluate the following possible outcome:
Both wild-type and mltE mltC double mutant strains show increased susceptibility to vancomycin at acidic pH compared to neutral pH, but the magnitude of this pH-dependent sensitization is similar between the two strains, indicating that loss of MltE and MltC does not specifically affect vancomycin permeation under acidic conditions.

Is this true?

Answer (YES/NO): NO